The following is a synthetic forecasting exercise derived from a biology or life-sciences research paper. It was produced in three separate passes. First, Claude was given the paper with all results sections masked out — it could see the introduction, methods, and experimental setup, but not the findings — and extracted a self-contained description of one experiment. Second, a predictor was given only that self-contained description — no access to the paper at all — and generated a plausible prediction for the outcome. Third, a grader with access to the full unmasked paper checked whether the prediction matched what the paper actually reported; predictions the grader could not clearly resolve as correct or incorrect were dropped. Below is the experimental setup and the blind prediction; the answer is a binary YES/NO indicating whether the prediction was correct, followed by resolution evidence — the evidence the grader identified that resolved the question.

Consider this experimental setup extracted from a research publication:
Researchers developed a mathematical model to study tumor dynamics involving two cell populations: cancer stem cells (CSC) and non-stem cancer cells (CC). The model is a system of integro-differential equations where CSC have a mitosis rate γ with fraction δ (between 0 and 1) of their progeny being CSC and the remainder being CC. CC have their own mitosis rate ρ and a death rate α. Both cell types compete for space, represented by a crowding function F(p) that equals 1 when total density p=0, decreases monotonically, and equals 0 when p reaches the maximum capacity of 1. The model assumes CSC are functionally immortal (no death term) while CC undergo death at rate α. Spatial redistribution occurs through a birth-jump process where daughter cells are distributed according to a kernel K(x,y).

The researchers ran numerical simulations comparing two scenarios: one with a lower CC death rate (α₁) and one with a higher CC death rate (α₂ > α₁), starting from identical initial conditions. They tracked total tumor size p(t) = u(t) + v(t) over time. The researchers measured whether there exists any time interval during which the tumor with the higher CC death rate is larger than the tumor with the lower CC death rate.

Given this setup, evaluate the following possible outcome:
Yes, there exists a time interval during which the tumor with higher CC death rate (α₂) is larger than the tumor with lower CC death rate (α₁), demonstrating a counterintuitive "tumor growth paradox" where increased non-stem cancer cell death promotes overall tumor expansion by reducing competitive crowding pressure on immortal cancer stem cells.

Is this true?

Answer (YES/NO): YES